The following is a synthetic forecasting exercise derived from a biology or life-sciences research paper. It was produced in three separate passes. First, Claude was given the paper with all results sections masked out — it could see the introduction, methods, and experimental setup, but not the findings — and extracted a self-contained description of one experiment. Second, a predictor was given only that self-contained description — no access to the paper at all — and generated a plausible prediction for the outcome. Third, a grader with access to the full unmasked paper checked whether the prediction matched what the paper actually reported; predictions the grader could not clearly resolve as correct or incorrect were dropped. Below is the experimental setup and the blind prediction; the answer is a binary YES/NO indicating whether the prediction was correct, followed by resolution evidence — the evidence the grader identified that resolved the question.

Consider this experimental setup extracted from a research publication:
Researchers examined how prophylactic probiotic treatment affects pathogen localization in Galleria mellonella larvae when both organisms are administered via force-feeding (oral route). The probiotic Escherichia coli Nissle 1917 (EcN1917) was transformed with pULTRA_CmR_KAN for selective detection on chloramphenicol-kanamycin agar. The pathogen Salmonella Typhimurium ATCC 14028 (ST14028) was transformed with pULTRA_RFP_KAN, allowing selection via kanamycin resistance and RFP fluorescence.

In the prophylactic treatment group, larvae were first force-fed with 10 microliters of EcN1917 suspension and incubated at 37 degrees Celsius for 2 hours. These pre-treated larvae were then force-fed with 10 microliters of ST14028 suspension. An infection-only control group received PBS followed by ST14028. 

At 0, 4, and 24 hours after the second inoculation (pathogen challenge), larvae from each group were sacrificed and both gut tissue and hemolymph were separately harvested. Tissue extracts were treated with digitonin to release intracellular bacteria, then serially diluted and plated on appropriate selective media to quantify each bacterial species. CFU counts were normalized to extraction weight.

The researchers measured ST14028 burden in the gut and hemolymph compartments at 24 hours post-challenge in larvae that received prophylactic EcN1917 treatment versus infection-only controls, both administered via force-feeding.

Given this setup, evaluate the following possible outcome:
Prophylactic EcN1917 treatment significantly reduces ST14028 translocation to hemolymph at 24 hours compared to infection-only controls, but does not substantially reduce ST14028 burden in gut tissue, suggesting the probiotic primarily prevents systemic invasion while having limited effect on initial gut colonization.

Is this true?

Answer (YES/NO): NO